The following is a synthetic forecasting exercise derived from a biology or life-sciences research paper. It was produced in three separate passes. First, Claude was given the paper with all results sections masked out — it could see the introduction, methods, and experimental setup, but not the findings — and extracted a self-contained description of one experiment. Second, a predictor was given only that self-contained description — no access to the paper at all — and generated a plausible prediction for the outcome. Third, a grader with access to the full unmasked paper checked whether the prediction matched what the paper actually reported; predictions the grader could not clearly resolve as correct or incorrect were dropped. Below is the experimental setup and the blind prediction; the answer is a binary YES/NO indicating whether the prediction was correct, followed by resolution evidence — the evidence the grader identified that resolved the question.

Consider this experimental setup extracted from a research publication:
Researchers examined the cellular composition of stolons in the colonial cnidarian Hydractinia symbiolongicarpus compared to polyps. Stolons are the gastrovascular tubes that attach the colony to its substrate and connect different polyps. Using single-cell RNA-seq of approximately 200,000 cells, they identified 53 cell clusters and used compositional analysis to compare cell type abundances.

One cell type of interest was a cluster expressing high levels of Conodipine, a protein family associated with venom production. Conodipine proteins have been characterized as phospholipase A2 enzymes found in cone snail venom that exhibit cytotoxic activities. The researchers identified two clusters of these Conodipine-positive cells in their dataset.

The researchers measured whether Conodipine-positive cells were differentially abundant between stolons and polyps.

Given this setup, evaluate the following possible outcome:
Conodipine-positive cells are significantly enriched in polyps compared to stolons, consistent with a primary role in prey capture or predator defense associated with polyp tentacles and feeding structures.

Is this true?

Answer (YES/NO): NO